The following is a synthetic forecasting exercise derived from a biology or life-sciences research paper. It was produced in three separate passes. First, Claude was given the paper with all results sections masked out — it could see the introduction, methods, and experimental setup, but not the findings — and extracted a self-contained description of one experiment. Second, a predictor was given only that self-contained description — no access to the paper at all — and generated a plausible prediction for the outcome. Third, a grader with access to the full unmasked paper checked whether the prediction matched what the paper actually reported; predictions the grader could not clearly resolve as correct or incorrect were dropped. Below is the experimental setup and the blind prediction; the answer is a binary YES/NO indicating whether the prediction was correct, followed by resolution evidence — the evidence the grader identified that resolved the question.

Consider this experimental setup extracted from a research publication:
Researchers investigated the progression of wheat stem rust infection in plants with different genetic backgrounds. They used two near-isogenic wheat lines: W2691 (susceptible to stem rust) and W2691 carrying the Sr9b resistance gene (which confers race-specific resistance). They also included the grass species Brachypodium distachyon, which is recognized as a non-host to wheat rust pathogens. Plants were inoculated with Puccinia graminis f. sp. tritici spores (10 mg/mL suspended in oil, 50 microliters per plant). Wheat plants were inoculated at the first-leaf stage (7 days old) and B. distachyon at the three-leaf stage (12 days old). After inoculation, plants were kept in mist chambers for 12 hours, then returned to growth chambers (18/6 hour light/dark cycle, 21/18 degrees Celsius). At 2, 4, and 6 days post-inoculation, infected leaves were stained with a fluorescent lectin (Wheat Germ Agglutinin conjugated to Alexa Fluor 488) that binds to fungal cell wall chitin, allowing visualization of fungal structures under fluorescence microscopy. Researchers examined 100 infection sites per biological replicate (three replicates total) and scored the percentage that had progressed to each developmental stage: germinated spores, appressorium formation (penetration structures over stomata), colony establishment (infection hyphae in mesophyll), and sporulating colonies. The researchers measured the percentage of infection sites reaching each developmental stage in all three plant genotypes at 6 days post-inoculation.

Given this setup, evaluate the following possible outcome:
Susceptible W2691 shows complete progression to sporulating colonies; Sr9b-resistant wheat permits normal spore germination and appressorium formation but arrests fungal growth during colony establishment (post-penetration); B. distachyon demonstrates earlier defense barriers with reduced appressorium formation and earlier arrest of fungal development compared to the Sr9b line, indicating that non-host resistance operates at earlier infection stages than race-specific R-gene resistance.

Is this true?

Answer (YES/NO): NO